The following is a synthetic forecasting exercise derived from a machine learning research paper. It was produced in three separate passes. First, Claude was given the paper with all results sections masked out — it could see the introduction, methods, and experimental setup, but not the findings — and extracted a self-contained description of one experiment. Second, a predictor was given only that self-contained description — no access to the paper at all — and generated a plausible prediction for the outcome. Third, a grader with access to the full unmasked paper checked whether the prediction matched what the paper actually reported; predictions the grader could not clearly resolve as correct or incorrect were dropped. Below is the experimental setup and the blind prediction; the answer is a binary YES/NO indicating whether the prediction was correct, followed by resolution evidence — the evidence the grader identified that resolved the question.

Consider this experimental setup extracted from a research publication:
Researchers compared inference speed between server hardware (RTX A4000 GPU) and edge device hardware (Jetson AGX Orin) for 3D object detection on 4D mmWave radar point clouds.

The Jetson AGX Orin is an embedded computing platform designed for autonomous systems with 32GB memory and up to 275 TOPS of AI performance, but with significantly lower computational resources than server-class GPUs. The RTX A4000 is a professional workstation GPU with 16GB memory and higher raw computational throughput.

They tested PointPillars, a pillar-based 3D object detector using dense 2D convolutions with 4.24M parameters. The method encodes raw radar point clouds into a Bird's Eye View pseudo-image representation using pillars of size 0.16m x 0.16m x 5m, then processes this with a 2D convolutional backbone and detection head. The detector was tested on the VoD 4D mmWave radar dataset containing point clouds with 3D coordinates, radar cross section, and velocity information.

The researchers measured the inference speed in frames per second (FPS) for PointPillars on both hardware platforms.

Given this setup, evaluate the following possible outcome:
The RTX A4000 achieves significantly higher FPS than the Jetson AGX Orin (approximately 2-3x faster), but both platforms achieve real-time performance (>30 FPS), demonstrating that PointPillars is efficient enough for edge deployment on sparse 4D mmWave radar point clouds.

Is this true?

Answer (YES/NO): NO